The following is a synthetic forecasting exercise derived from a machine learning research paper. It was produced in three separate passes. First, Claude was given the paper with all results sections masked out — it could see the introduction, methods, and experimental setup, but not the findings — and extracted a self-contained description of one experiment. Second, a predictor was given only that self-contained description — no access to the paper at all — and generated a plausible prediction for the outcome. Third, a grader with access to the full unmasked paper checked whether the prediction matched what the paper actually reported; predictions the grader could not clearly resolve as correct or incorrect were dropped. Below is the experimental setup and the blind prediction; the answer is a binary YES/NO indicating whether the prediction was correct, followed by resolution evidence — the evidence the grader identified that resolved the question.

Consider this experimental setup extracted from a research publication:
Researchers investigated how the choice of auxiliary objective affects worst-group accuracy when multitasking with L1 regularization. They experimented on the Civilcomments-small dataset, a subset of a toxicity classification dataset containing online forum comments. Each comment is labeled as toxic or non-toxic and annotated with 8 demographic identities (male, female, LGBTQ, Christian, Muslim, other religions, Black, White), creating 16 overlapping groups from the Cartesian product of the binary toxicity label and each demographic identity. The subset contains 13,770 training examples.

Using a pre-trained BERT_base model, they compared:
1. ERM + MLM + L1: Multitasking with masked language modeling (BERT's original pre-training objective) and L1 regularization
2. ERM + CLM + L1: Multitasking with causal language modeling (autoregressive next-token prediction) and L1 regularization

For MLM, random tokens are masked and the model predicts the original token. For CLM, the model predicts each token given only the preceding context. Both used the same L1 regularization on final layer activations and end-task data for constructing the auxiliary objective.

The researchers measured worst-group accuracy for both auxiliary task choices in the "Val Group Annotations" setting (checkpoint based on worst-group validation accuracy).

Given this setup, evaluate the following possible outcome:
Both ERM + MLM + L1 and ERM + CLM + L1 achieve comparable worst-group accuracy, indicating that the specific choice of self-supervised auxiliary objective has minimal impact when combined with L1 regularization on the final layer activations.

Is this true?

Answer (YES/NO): NO